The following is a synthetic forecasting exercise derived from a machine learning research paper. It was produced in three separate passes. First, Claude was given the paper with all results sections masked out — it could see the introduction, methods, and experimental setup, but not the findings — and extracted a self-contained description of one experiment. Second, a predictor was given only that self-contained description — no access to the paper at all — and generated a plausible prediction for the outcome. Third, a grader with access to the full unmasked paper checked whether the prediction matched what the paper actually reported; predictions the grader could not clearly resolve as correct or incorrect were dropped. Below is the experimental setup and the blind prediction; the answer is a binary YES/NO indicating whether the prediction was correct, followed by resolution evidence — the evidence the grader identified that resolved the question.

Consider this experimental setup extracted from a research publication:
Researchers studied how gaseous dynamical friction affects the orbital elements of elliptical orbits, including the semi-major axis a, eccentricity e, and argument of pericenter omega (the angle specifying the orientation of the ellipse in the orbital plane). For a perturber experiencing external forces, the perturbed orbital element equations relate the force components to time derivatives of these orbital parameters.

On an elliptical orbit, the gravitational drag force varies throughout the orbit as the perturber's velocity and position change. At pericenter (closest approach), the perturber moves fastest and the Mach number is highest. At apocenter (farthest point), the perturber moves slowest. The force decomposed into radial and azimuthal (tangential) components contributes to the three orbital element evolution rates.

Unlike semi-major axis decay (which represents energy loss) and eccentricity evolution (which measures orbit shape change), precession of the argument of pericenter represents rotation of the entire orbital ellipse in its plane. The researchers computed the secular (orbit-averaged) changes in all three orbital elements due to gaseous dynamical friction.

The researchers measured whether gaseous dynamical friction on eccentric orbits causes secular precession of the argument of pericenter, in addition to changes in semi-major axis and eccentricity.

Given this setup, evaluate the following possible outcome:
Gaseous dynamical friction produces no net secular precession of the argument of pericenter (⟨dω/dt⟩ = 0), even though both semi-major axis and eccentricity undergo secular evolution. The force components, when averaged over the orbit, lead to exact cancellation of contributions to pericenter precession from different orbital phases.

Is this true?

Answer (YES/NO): NO